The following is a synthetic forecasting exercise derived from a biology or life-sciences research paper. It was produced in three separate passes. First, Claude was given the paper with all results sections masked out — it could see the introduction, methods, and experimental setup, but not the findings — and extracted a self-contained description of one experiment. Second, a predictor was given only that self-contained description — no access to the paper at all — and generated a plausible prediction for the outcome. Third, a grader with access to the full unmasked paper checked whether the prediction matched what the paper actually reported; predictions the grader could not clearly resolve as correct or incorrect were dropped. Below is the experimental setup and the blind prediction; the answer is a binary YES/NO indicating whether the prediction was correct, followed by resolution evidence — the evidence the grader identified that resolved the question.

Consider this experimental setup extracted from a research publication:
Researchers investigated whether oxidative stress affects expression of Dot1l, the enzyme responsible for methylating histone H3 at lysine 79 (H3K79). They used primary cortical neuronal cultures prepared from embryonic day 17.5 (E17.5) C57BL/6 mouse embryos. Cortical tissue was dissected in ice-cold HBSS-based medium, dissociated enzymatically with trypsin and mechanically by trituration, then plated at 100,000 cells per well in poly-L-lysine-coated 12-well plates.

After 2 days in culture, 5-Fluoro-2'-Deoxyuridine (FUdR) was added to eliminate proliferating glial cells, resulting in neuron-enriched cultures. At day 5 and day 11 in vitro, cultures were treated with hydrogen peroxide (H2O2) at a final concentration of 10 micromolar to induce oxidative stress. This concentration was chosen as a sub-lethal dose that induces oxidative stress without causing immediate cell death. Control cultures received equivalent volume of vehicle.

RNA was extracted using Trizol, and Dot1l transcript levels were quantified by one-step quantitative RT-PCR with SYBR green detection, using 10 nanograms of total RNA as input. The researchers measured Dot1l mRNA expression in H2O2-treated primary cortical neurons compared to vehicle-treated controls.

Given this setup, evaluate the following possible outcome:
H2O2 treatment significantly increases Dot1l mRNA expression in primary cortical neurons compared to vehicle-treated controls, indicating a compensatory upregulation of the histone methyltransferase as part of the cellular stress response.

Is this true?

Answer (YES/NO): YES